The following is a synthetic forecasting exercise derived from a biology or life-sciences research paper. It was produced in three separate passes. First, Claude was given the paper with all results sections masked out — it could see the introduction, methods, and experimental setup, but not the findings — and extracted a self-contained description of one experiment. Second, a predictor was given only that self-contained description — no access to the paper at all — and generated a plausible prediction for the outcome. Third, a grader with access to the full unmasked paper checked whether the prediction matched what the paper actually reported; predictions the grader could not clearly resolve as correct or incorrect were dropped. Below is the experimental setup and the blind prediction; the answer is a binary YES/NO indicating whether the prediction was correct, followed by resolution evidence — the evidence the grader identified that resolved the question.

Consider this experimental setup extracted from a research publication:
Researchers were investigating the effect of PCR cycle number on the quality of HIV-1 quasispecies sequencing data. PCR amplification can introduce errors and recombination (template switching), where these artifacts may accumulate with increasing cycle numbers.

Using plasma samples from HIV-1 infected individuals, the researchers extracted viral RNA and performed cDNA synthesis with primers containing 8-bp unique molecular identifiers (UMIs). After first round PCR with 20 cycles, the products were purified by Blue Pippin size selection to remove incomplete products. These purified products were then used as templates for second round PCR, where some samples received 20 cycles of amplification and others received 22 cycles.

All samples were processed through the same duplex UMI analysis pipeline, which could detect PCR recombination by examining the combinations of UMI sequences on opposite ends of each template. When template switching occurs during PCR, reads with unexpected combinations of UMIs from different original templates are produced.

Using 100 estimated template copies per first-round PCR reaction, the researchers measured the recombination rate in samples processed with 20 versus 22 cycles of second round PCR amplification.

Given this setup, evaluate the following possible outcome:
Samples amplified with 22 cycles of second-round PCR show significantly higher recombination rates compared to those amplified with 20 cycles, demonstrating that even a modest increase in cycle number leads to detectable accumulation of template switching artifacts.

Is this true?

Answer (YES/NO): YES